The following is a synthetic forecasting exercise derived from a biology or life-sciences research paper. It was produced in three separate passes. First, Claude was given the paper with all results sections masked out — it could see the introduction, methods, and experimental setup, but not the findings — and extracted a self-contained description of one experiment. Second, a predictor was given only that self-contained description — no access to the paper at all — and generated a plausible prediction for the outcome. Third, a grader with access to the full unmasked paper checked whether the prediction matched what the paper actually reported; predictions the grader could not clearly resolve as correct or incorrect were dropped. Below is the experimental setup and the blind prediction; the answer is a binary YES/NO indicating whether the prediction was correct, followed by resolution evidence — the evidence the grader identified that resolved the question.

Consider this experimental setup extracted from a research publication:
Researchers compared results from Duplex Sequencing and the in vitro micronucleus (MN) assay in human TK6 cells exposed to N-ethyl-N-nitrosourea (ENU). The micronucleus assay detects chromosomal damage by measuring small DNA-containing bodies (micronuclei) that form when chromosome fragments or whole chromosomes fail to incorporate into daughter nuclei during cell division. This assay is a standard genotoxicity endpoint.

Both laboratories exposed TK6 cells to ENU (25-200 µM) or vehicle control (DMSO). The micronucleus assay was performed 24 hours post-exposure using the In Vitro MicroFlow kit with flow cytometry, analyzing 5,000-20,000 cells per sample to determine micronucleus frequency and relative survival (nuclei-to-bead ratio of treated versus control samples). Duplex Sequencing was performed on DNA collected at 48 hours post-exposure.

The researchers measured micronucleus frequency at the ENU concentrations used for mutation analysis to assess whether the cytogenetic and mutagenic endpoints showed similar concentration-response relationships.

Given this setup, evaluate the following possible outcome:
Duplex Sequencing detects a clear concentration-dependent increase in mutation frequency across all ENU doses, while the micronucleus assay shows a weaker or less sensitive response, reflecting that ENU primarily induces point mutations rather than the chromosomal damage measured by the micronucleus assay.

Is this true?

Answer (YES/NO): NO